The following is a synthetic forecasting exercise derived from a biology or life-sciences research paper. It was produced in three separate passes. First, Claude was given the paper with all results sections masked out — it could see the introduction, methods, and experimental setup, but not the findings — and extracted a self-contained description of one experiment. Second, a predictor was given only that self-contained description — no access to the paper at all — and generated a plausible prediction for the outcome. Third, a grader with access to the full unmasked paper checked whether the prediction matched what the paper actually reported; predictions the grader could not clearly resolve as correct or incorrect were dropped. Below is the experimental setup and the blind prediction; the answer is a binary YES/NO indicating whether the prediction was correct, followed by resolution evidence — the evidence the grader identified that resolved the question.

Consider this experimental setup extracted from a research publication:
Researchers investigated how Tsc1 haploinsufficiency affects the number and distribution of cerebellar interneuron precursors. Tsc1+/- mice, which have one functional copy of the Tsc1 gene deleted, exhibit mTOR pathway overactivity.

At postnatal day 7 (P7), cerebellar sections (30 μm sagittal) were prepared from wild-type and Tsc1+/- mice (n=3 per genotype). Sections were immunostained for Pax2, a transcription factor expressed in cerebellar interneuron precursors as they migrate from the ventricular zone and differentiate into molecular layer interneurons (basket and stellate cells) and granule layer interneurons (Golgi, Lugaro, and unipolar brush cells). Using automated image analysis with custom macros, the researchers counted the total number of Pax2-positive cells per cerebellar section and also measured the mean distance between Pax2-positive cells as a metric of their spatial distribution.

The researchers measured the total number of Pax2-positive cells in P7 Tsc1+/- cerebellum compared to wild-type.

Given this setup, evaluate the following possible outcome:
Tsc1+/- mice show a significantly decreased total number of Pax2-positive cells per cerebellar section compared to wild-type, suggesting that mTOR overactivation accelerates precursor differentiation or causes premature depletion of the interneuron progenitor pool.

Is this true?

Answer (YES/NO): NO